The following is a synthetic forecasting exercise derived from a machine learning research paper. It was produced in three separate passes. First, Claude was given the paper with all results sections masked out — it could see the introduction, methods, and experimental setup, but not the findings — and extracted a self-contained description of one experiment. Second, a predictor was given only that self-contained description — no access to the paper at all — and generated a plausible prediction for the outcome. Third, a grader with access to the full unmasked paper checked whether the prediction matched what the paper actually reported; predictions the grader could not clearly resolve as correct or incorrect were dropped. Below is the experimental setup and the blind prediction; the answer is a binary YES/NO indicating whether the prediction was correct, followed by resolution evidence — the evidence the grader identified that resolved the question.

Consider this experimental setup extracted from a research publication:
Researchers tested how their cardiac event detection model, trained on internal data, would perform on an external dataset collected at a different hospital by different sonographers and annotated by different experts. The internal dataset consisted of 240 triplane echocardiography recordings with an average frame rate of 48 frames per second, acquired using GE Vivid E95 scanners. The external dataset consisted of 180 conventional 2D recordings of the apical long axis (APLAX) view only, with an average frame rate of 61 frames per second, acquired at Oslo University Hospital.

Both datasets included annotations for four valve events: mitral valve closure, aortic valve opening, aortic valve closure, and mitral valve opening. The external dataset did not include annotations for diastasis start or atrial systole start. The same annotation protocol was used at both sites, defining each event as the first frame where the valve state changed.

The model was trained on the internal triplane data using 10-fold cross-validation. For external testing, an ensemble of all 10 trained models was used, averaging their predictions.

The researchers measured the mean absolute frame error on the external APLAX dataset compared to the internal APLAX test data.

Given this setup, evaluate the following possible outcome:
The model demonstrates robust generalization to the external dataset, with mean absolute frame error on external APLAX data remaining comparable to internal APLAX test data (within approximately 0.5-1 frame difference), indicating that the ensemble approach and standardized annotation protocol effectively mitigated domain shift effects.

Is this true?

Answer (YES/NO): NO